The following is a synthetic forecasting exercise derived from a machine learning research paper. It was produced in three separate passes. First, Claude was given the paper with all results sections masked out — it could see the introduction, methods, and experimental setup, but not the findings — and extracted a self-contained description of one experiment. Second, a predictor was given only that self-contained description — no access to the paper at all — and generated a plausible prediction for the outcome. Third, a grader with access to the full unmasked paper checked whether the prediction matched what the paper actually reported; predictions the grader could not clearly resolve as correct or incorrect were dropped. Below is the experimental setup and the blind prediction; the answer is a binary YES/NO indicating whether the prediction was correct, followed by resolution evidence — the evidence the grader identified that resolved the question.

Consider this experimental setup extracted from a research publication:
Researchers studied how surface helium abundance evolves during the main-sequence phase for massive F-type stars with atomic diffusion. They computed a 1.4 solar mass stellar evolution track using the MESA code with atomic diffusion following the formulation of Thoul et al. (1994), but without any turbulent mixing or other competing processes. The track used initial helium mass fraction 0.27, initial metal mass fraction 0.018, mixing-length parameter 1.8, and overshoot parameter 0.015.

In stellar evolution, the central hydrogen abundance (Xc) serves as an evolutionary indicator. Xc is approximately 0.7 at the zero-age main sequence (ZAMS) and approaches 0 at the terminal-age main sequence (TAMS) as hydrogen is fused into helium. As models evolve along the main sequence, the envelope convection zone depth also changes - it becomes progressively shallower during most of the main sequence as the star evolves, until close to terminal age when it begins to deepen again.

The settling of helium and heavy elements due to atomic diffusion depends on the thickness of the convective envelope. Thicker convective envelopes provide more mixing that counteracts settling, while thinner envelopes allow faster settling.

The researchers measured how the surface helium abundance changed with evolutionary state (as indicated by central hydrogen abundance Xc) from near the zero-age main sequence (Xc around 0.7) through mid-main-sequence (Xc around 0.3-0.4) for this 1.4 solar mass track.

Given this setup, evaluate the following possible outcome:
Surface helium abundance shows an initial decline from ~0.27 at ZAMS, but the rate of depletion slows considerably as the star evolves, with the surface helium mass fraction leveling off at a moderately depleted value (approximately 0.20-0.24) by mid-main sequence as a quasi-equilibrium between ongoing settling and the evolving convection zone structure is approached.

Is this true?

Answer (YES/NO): NO